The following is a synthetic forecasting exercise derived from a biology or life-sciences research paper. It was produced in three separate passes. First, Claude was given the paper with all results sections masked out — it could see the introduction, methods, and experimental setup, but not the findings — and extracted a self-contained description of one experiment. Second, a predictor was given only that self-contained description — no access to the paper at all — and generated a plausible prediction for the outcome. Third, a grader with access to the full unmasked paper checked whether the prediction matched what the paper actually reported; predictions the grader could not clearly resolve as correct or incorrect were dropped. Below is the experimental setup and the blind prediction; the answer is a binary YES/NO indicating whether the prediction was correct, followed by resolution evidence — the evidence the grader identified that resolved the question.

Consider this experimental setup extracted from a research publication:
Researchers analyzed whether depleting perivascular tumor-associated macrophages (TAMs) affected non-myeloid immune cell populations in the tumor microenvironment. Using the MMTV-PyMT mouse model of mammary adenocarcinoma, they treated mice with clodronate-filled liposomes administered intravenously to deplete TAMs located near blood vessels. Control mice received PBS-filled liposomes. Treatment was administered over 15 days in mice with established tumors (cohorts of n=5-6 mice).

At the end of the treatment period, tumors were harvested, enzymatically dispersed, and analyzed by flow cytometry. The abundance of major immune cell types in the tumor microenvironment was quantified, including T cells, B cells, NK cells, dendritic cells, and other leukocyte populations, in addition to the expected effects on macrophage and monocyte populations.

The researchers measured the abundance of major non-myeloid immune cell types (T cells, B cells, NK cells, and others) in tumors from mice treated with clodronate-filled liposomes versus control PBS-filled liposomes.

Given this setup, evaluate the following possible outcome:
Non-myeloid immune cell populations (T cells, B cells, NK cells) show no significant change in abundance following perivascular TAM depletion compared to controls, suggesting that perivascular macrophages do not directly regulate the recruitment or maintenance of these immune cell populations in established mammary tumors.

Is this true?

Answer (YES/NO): YES